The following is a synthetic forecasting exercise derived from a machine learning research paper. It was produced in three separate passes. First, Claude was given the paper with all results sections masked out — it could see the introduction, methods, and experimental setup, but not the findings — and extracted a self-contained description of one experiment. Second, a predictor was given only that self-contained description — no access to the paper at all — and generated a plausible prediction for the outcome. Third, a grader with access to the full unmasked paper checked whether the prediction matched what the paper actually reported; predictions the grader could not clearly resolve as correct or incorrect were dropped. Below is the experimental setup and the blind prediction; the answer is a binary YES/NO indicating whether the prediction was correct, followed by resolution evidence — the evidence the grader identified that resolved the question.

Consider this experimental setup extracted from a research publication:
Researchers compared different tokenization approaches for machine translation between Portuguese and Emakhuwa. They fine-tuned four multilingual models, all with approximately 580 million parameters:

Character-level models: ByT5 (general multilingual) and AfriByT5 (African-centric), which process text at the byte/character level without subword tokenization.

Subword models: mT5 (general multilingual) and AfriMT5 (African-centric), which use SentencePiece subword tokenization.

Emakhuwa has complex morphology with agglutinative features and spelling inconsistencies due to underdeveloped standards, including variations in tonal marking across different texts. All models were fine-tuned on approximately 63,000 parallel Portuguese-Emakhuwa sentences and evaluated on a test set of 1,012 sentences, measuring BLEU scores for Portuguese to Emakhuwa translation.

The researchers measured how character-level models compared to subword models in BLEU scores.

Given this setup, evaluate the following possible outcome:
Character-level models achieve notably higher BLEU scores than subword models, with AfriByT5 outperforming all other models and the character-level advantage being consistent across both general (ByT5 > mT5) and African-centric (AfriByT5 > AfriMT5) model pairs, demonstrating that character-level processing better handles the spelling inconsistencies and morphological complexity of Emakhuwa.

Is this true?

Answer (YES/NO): NO